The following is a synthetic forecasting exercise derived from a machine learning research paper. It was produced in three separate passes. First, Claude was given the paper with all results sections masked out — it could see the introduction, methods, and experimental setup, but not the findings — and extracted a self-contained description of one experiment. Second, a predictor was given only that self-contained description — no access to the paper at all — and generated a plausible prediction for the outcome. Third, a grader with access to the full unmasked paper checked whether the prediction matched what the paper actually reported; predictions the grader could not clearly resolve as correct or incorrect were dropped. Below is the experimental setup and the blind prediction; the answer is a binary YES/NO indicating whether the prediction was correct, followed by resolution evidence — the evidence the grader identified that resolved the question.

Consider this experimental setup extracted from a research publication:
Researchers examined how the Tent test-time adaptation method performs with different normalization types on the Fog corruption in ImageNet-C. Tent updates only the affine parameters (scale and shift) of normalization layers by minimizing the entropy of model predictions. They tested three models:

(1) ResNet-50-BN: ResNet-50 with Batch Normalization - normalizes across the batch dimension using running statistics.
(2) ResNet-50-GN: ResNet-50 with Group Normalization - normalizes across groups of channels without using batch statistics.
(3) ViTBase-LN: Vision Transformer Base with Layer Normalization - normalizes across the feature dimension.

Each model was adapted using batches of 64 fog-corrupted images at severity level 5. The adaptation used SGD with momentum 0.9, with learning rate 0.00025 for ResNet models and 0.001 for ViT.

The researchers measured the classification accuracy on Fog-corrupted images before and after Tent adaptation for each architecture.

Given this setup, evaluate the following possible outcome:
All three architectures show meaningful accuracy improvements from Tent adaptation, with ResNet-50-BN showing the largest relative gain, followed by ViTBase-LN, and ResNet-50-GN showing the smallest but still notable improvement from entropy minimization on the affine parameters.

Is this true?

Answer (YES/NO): NO